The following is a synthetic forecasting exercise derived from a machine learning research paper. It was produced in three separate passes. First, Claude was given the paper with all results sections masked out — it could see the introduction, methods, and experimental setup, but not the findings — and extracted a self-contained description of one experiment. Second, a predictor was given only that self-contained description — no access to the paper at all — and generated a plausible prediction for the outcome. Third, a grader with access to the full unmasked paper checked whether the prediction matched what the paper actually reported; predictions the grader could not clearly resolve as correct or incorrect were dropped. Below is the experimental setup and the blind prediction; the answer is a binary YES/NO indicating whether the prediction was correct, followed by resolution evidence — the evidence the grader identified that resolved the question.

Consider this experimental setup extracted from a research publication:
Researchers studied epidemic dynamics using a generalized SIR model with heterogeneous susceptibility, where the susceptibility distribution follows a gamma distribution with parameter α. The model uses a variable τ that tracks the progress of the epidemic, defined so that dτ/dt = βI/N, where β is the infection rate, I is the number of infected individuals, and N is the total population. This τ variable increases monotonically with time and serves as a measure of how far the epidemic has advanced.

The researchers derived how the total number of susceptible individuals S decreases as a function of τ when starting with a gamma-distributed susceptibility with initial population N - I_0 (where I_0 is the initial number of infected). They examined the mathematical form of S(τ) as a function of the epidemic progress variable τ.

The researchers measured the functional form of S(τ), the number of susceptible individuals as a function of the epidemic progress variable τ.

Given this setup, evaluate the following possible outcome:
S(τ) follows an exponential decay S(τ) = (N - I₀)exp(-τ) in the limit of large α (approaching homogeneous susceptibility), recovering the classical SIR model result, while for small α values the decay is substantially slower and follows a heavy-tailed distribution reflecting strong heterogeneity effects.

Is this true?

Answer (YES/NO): YES